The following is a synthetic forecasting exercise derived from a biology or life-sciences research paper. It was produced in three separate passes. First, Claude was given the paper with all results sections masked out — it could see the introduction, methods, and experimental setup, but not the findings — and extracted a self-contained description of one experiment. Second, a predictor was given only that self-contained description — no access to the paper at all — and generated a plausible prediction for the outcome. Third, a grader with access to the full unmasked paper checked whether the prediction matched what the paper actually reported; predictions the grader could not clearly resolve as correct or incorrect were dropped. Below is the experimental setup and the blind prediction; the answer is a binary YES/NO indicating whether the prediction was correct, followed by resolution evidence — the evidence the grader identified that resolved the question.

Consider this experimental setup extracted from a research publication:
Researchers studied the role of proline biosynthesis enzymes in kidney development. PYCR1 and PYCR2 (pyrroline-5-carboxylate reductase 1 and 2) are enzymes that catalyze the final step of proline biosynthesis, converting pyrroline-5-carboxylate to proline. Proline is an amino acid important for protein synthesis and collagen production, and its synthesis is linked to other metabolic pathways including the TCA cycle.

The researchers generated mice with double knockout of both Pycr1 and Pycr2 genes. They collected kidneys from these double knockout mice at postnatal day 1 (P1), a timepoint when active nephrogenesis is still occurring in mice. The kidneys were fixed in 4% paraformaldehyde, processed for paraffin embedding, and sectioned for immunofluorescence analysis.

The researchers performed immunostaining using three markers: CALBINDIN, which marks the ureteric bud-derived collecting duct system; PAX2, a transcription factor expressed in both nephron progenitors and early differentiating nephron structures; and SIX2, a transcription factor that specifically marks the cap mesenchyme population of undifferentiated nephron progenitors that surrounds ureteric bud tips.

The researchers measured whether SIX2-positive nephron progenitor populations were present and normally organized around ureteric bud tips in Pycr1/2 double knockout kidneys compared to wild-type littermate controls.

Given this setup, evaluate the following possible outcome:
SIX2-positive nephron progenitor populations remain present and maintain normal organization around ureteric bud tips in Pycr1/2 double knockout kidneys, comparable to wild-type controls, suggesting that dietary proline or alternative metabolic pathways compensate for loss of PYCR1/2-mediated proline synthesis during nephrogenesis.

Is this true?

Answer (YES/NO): NO